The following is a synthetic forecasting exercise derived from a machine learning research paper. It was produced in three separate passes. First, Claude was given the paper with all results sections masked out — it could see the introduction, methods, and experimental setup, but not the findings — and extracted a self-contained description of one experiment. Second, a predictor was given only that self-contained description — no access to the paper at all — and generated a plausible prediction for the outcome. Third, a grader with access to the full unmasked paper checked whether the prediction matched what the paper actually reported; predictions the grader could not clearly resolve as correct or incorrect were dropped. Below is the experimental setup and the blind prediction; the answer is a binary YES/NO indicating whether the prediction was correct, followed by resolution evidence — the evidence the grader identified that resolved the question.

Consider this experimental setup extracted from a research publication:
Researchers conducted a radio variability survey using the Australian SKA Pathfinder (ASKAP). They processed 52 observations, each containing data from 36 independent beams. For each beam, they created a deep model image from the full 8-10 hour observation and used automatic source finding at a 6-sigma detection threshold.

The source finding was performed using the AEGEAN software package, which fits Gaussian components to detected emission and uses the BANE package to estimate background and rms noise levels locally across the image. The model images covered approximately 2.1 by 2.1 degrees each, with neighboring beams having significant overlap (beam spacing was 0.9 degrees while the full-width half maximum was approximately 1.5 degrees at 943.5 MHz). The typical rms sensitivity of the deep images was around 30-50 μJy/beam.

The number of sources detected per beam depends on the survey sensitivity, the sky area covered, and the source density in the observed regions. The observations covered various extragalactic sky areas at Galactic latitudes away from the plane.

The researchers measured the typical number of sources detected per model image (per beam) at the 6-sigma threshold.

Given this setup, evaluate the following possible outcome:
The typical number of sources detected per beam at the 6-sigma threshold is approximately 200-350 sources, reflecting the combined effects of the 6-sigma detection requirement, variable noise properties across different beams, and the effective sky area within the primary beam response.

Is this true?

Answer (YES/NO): NO